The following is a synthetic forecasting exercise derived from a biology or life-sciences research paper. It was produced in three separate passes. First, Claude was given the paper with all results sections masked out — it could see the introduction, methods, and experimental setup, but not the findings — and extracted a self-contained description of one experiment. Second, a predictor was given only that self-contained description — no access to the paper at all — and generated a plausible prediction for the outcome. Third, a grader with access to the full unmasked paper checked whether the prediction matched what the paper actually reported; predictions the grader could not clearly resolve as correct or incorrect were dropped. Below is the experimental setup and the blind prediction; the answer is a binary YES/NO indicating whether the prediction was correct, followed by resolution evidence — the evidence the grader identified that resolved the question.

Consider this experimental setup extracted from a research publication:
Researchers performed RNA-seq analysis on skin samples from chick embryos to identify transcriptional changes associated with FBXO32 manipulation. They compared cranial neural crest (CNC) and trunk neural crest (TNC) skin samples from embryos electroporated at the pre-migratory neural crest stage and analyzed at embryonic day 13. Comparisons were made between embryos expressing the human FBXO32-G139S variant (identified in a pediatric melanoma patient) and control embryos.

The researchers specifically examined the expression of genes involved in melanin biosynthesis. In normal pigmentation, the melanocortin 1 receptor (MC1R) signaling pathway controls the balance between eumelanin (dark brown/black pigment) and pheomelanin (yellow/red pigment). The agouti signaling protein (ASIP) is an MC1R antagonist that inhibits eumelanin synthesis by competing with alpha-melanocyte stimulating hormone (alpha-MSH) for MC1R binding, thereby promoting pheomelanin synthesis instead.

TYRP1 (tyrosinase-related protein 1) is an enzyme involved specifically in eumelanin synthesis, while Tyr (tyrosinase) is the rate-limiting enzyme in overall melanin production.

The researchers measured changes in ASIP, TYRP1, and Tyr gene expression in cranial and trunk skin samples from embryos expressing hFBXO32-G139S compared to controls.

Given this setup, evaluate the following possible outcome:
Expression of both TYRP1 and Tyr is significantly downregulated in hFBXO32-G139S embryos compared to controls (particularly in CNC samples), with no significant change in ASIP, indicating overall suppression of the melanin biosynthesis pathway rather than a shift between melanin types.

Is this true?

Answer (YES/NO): NO